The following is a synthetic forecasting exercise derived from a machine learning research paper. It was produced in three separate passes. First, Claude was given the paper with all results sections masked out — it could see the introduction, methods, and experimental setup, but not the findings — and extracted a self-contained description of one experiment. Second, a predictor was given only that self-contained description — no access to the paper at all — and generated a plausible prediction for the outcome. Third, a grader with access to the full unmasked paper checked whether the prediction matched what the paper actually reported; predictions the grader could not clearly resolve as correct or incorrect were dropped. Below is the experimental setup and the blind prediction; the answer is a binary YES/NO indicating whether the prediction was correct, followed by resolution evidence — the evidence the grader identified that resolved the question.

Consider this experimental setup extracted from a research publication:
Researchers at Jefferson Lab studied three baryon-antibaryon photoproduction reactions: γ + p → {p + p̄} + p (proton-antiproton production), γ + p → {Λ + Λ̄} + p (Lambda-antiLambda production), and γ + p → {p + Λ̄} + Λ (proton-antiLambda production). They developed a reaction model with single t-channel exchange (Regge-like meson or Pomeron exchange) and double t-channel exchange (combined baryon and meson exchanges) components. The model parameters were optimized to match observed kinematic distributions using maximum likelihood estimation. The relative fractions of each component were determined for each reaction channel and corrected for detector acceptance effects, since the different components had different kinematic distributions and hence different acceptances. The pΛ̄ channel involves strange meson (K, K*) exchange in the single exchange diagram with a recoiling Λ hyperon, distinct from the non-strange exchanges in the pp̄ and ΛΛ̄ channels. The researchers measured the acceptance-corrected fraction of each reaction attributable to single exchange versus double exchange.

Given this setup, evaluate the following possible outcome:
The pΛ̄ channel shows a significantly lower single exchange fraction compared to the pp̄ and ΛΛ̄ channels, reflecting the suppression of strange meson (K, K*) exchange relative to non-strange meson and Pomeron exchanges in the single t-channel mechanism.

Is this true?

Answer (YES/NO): NO